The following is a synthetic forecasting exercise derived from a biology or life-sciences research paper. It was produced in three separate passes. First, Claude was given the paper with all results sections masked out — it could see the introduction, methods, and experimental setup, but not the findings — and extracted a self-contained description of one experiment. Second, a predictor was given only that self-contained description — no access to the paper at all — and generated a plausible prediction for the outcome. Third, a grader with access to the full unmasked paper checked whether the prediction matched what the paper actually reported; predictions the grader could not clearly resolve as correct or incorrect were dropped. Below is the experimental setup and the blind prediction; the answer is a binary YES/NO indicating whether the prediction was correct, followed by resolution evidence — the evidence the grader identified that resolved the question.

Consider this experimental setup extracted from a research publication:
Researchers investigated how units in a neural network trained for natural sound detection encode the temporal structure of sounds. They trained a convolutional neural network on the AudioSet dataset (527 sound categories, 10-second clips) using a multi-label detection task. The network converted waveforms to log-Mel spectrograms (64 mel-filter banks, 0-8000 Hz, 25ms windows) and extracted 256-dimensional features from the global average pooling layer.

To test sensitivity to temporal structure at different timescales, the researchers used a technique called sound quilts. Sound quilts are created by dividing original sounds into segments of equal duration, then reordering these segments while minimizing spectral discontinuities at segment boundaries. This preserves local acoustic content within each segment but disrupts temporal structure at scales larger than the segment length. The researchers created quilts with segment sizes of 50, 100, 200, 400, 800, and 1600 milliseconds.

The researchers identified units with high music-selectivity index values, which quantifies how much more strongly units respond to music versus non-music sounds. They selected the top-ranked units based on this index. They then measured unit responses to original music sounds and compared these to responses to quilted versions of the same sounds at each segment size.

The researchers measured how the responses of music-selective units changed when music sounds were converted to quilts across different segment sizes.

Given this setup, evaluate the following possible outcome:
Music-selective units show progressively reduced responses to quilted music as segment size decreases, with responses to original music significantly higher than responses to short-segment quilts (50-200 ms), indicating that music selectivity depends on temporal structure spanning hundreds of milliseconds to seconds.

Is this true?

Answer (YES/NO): YES